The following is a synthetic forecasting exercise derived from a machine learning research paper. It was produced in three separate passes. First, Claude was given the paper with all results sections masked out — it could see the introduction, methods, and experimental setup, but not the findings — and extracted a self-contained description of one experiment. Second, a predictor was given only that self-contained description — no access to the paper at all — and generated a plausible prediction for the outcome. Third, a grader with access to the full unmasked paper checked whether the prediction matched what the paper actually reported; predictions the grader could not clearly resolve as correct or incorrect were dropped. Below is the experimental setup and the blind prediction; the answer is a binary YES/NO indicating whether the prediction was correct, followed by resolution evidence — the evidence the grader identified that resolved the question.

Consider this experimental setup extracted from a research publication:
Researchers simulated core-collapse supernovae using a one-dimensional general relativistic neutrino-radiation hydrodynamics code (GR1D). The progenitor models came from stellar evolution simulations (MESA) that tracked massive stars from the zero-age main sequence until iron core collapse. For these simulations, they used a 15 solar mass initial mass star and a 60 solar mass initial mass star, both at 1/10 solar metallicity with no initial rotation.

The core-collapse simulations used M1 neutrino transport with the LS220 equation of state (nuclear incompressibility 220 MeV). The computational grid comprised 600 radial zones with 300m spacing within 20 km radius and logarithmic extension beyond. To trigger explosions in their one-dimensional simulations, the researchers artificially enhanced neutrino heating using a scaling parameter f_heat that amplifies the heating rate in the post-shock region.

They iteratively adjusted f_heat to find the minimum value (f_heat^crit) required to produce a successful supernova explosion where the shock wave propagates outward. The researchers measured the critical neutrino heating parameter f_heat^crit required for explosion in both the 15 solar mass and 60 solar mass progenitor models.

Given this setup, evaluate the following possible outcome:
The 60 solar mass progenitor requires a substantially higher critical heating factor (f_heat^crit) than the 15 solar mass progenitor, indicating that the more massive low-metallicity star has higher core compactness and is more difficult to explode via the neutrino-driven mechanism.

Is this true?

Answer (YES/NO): NO